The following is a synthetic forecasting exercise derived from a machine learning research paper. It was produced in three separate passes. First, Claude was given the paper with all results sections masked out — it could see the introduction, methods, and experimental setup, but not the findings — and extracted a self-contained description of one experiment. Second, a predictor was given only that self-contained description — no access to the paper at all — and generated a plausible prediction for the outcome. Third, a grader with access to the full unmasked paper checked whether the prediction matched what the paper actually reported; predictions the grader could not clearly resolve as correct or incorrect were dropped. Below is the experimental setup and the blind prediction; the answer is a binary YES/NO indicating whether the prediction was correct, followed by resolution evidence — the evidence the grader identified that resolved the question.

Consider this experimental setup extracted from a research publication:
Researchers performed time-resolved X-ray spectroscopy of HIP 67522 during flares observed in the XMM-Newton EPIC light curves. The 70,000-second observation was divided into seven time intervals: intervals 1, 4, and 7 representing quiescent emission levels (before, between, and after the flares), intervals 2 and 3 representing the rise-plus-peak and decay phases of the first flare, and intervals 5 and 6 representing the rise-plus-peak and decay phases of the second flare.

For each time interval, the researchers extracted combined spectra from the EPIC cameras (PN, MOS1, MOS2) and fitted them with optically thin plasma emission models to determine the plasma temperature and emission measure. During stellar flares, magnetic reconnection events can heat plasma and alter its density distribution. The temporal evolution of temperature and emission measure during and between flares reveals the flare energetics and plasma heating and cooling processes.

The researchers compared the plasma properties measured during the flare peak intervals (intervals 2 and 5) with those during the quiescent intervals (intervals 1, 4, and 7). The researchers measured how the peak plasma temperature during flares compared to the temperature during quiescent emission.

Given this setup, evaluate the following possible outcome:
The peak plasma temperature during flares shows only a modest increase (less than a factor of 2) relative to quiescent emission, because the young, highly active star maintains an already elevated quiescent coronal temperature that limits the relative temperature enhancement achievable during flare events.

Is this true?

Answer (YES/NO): NO